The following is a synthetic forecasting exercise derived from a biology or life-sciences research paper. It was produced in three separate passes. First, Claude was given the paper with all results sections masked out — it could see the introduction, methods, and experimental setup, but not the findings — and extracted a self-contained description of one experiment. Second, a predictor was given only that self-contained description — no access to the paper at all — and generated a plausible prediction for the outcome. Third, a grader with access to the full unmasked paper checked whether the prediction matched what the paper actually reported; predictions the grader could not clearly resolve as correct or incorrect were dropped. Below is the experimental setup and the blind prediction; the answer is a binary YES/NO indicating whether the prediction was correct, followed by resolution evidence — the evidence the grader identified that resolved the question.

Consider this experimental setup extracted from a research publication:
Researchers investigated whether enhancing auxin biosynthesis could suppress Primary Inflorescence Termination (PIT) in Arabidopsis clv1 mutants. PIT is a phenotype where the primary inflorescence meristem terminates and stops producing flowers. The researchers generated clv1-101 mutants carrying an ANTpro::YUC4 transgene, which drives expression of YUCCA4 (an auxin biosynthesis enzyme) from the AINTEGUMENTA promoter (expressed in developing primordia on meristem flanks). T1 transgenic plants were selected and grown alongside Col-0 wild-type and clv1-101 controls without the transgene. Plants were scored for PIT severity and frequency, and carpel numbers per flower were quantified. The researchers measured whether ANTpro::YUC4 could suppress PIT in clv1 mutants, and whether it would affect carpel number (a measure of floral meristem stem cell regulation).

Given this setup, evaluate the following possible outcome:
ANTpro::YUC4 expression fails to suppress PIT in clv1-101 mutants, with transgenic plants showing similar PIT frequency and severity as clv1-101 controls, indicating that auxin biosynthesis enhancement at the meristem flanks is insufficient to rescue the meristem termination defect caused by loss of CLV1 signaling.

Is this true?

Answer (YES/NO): NO